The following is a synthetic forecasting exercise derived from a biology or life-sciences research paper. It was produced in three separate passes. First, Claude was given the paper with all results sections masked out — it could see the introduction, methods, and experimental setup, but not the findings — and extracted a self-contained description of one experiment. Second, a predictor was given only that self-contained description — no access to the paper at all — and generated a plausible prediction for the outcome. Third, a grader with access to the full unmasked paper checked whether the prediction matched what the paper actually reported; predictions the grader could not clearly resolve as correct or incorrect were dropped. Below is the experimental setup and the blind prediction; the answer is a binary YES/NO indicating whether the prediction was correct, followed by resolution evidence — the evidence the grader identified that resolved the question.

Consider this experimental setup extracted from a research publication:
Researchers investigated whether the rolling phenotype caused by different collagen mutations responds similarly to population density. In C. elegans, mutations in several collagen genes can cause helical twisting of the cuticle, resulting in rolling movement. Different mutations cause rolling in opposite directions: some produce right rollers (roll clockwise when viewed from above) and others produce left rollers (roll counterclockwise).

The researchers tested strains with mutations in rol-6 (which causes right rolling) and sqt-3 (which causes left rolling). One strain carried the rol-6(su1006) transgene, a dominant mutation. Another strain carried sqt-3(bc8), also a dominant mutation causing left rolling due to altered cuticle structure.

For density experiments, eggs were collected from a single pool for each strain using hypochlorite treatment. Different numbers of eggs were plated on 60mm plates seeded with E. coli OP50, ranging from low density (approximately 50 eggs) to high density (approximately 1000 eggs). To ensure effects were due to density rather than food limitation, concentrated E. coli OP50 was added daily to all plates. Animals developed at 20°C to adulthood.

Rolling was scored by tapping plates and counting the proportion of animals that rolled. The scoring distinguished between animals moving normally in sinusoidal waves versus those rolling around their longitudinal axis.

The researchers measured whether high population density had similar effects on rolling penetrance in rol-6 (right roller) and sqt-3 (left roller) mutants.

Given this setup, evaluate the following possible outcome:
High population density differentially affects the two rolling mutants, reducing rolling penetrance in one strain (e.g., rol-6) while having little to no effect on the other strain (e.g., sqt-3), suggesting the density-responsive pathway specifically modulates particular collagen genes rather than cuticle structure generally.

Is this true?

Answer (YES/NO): NO